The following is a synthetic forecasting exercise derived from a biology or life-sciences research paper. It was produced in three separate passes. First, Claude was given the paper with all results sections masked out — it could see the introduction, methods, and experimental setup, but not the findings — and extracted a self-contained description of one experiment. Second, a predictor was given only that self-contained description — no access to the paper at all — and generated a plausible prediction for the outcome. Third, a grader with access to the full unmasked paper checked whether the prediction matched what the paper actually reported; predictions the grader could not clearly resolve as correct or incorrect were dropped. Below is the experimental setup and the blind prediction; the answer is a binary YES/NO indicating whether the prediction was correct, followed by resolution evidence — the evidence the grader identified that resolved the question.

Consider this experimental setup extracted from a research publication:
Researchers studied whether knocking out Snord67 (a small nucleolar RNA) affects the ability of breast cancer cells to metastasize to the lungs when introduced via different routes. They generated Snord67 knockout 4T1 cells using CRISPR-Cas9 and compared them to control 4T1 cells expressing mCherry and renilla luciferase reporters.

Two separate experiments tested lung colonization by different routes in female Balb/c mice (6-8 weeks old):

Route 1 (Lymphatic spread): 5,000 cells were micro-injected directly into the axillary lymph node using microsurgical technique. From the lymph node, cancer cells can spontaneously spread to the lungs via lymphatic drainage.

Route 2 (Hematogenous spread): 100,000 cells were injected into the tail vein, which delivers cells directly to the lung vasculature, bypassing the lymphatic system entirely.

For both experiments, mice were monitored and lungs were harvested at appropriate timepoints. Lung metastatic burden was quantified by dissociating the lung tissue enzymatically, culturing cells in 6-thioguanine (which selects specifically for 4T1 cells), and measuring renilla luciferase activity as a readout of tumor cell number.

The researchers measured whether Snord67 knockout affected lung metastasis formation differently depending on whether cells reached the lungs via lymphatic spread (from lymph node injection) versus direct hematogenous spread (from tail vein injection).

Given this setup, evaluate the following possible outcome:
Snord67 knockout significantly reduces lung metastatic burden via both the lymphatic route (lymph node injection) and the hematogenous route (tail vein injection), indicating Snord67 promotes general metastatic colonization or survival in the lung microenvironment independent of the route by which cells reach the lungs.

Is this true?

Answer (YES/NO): YES